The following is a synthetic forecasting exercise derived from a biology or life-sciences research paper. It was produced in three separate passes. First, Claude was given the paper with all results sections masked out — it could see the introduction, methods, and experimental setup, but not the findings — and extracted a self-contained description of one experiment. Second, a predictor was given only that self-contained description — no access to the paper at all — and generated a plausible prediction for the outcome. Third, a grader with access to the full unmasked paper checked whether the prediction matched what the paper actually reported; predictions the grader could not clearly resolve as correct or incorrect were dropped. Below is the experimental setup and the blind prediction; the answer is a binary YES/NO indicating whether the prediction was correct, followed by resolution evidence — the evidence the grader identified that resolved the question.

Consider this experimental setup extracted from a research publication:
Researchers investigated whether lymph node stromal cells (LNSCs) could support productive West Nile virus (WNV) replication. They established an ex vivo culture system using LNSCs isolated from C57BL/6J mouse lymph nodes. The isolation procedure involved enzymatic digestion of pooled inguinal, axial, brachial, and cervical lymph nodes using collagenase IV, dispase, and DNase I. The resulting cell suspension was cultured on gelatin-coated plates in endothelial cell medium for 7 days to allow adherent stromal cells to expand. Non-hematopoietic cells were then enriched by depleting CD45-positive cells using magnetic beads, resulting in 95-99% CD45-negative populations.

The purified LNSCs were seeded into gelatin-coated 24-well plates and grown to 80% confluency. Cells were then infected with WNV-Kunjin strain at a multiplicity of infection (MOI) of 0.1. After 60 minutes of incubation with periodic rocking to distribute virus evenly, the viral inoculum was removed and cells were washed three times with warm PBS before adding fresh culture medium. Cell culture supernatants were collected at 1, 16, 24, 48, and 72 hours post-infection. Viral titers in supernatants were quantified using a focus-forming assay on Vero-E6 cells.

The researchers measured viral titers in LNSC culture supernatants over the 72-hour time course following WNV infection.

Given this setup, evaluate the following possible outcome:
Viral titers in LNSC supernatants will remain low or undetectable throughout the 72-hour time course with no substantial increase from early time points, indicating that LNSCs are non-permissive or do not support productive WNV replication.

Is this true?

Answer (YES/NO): NO